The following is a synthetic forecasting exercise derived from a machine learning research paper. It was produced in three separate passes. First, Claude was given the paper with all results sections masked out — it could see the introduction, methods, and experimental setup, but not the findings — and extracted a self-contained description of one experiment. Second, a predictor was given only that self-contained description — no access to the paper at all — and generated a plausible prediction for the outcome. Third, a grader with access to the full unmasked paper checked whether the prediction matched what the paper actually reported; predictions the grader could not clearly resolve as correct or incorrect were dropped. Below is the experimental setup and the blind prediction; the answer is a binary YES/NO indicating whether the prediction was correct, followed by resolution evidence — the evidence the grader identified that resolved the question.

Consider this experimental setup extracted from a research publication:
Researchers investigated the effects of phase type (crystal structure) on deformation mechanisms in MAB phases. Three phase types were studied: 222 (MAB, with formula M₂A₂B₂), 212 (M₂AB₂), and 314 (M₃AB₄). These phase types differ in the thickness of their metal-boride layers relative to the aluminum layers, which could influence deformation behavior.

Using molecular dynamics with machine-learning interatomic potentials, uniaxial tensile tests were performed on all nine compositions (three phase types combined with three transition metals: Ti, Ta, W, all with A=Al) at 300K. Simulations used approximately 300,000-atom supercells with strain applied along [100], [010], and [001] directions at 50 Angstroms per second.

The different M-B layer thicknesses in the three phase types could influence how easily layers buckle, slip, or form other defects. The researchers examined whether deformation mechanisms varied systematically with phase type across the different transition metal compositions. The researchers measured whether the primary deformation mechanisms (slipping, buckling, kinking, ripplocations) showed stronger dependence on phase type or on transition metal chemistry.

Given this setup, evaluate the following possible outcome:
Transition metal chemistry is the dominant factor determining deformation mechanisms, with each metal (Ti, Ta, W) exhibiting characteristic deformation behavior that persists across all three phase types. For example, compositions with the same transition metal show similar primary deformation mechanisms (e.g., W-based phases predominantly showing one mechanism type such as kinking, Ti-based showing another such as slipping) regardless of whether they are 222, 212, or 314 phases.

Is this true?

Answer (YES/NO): NO